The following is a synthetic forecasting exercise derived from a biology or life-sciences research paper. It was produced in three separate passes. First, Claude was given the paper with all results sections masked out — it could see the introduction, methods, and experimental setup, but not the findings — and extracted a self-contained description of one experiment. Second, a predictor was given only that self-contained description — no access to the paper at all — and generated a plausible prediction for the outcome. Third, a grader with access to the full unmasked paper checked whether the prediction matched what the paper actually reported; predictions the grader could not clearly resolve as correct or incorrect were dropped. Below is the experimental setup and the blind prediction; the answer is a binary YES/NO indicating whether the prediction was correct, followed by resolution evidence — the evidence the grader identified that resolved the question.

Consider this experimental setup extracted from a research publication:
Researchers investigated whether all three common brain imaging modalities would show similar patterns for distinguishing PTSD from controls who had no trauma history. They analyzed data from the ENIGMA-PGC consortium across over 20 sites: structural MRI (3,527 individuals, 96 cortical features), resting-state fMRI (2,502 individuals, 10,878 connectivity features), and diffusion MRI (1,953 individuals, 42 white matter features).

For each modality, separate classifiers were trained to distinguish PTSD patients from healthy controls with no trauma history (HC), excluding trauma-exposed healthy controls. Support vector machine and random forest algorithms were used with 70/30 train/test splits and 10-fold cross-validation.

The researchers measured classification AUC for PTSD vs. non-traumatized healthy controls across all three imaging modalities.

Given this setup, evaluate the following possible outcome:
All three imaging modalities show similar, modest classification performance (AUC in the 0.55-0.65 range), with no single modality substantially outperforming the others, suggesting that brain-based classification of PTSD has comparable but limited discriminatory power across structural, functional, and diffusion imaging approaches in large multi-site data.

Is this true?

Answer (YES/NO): NO